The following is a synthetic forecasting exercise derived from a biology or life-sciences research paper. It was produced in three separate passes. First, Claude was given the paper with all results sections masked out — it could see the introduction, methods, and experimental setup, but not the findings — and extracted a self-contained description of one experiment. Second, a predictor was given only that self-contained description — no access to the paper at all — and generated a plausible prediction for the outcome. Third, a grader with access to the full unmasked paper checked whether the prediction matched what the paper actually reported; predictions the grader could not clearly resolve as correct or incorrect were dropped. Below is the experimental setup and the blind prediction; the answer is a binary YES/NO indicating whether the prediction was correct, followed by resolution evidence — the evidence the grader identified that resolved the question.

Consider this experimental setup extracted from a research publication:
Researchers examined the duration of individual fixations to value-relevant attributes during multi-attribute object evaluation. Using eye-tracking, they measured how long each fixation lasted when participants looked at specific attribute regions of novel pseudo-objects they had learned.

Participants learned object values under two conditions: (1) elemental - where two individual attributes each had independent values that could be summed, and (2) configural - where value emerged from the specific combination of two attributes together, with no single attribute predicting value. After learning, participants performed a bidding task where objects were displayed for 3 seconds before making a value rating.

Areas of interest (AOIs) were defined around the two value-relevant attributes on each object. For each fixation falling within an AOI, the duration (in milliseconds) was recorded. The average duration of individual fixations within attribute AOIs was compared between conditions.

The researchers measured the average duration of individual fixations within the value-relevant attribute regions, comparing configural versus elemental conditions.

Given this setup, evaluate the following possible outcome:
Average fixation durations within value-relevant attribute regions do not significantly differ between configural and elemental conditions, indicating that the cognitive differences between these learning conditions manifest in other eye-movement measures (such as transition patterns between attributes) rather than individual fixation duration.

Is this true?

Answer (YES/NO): NO